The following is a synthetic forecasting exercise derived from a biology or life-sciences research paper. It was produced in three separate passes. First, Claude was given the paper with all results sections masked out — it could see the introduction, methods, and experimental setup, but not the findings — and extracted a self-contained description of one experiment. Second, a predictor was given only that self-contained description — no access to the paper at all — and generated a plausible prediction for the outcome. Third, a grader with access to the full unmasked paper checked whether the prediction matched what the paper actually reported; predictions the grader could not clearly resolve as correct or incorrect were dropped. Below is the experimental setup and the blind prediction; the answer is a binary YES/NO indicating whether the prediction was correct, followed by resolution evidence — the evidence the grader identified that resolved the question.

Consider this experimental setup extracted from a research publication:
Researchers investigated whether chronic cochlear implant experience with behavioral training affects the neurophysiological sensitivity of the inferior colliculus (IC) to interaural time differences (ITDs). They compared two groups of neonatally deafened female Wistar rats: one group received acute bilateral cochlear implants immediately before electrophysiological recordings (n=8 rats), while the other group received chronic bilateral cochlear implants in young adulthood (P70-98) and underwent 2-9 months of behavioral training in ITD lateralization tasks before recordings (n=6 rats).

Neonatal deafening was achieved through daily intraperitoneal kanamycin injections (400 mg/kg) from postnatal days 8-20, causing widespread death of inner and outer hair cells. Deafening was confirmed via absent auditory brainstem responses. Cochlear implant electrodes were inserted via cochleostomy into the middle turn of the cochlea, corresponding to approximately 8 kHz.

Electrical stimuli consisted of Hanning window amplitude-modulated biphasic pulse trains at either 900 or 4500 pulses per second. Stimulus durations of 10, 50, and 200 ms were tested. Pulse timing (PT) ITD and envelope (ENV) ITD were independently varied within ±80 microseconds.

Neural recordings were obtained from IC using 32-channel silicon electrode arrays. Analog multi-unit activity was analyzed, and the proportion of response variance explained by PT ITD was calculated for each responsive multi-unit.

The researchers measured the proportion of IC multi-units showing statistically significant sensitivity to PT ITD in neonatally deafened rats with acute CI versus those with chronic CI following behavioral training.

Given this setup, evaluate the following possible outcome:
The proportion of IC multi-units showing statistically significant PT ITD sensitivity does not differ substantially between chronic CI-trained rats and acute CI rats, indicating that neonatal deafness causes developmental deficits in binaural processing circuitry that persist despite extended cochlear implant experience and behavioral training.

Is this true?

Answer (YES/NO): NO